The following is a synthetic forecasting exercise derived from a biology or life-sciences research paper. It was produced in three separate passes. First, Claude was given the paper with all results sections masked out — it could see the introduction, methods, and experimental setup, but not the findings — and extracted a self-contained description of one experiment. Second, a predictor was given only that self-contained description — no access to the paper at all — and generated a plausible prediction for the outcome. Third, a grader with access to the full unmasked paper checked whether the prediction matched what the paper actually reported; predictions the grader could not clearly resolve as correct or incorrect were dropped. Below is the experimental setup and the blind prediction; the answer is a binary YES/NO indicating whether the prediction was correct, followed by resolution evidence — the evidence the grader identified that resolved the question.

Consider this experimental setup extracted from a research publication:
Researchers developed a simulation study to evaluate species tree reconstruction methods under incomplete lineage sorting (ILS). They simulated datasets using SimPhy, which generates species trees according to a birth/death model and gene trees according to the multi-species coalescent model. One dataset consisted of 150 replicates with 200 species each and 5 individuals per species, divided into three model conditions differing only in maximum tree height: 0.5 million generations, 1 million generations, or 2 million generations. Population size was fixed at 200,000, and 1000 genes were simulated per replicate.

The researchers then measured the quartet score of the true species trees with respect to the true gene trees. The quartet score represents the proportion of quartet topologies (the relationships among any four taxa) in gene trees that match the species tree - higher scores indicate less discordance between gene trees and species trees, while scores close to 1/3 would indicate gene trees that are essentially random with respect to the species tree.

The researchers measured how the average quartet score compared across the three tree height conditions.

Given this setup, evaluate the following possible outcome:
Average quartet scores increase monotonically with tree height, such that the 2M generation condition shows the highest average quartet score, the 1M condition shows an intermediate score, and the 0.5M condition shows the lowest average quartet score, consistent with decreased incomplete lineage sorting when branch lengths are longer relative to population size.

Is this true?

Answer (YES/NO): YES